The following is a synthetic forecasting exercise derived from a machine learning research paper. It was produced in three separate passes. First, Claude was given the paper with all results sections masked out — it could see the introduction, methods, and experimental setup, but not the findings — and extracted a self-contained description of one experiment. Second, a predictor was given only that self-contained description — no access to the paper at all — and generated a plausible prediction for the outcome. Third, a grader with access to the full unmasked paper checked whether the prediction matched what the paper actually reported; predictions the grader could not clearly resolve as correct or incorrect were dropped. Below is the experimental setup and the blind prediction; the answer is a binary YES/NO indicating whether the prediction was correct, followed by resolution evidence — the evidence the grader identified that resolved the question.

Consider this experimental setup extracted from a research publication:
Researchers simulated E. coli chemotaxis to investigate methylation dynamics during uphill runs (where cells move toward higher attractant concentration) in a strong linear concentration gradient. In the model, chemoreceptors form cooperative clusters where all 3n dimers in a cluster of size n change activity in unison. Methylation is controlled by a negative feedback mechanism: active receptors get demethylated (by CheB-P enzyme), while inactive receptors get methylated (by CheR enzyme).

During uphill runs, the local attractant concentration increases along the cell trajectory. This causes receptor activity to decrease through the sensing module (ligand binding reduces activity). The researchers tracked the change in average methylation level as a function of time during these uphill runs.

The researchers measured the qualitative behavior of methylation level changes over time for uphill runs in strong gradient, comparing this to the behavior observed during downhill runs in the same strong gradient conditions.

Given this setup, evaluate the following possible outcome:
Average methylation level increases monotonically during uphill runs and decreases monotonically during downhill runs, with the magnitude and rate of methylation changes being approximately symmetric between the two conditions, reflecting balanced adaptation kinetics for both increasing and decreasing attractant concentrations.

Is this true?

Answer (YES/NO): NO